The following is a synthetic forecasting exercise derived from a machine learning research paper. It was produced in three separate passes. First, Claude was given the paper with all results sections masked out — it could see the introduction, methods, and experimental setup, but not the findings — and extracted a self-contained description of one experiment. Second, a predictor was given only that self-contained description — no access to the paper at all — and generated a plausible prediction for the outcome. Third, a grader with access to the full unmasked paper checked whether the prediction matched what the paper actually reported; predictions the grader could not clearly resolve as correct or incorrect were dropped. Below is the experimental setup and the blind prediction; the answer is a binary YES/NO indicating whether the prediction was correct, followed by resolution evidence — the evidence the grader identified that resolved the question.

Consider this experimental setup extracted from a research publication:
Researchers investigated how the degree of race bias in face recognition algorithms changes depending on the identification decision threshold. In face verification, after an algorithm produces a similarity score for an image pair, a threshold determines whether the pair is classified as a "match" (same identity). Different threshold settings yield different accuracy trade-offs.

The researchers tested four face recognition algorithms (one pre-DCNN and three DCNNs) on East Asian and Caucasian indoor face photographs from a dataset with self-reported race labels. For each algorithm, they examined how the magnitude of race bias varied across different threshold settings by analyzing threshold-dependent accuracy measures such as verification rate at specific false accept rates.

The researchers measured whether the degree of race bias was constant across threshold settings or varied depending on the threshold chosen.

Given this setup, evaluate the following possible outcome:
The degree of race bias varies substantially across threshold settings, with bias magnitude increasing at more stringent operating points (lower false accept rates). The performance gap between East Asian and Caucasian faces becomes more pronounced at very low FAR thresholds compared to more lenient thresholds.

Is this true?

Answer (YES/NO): YES